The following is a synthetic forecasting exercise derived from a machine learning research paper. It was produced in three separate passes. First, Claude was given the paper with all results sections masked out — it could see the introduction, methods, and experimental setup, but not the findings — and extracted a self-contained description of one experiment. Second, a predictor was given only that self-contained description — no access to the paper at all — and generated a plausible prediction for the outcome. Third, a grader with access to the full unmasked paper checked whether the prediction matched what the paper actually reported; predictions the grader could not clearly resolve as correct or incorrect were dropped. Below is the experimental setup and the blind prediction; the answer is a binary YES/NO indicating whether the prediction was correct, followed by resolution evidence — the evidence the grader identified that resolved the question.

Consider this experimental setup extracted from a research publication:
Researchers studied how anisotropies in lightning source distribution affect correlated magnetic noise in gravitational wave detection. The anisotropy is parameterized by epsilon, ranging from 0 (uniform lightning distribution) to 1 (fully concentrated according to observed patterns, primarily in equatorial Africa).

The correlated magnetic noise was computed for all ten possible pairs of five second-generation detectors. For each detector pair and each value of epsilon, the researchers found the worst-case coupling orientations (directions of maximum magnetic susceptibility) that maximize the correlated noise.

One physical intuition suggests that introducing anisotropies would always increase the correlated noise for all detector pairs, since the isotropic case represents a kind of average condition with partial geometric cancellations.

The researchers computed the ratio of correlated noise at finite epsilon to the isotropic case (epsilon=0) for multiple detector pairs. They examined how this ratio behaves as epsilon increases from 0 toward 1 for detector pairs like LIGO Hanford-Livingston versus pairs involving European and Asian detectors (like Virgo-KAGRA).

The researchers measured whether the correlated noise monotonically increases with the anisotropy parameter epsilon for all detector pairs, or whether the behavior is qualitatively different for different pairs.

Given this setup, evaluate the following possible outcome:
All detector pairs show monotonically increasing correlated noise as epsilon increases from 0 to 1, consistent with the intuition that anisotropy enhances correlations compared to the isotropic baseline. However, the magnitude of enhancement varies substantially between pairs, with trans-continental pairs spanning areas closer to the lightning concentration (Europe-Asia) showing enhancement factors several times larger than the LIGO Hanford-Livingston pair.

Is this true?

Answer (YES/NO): NO